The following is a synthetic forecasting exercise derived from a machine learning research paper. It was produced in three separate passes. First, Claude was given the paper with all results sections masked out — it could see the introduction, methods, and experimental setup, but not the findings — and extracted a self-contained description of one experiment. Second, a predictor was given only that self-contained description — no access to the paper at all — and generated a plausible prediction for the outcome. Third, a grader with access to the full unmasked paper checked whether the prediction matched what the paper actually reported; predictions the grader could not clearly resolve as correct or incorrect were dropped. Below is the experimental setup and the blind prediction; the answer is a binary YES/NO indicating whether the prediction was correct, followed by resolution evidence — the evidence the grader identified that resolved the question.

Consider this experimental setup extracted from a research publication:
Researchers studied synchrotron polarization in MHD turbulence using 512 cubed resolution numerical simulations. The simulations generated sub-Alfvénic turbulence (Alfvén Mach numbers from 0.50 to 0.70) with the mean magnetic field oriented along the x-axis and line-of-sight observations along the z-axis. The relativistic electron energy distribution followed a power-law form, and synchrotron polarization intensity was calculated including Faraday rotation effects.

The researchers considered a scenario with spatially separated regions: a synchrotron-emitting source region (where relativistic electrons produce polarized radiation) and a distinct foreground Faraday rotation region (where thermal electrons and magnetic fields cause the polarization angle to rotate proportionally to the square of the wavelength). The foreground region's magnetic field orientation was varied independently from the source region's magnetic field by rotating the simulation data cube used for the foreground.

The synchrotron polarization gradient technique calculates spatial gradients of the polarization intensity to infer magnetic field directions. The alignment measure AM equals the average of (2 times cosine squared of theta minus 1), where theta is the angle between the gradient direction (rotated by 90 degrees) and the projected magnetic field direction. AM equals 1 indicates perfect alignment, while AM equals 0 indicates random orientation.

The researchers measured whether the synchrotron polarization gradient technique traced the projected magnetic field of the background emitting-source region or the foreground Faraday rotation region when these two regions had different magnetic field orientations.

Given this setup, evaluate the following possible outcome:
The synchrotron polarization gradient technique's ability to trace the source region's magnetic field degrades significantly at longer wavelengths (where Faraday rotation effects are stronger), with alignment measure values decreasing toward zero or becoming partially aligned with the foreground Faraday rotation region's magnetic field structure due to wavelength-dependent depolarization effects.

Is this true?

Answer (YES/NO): NO